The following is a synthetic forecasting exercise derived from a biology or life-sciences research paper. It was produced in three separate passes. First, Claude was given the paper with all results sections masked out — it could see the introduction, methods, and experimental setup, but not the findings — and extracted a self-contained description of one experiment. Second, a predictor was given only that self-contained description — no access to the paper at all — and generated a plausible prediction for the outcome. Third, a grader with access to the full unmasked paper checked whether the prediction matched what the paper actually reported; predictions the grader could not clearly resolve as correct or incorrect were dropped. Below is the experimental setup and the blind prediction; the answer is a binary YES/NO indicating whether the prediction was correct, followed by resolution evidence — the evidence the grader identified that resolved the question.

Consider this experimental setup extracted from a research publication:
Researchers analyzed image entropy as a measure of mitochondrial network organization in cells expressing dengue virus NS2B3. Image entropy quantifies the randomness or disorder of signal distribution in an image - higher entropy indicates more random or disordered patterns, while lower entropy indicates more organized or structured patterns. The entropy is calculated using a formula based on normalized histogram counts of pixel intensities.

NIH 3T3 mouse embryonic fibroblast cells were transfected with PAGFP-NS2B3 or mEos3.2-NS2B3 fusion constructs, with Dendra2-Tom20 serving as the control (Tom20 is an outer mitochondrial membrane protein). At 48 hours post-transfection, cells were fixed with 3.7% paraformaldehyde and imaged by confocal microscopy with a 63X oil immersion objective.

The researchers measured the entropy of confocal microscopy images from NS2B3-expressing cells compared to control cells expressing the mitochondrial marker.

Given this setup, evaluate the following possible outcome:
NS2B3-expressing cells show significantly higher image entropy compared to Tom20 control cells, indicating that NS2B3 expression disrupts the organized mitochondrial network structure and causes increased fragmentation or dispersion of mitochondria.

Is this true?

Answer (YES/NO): YES